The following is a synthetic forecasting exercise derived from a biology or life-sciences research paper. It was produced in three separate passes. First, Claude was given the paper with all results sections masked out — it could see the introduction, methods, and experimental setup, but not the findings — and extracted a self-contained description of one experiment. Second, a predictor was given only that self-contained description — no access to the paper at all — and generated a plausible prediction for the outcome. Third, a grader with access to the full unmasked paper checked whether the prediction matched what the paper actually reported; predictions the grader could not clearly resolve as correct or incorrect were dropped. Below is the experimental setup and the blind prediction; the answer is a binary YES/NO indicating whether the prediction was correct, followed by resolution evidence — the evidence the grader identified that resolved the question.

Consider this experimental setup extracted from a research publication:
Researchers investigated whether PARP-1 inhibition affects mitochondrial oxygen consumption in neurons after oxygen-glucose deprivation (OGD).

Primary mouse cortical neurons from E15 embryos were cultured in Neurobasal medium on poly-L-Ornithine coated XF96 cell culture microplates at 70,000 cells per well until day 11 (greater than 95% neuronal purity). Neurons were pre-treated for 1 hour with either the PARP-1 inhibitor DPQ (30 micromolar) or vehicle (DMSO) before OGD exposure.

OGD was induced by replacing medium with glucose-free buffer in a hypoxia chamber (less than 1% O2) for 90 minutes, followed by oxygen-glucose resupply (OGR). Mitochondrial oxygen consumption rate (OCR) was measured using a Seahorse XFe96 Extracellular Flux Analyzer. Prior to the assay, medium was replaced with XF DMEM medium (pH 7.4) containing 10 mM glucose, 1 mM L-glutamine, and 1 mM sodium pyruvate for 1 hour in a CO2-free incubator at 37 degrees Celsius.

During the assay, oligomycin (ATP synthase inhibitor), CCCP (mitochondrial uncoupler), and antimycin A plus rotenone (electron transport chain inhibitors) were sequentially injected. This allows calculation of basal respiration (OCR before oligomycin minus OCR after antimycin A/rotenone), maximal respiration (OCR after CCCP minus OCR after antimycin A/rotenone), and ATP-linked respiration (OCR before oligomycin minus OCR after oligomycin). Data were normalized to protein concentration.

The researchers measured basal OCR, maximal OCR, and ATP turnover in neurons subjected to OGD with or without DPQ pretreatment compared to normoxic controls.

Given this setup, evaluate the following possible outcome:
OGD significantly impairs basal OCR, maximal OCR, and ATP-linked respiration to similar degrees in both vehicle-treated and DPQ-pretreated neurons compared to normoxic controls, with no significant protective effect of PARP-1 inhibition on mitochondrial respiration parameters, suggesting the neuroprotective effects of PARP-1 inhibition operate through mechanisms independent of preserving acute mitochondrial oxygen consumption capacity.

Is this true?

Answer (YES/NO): NO